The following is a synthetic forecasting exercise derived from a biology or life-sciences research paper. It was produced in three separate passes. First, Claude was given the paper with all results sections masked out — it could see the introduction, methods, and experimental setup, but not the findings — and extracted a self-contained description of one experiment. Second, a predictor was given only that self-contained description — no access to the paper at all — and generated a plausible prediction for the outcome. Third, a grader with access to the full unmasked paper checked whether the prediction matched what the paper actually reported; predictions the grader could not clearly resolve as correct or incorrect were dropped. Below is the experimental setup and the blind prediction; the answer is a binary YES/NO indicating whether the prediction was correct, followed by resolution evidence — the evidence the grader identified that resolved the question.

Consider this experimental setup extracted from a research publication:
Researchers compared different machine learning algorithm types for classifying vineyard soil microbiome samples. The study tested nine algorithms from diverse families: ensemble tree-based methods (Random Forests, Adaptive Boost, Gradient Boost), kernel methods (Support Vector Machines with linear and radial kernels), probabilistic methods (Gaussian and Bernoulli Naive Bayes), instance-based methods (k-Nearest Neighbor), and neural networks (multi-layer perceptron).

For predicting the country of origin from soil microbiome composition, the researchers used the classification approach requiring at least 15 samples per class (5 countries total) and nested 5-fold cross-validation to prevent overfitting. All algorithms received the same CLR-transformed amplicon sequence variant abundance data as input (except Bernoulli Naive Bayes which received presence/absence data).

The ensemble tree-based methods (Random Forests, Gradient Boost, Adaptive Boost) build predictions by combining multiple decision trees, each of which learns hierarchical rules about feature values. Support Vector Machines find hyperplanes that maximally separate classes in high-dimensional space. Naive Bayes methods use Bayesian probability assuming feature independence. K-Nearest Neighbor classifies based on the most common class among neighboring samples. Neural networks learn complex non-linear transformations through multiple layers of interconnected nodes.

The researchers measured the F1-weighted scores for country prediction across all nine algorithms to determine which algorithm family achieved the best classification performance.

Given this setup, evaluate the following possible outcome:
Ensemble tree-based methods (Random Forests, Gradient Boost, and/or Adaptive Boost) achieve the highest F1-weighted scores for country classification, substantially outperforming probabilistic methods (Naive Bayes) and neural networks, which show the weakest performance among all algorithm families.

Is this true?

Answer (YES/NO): NO